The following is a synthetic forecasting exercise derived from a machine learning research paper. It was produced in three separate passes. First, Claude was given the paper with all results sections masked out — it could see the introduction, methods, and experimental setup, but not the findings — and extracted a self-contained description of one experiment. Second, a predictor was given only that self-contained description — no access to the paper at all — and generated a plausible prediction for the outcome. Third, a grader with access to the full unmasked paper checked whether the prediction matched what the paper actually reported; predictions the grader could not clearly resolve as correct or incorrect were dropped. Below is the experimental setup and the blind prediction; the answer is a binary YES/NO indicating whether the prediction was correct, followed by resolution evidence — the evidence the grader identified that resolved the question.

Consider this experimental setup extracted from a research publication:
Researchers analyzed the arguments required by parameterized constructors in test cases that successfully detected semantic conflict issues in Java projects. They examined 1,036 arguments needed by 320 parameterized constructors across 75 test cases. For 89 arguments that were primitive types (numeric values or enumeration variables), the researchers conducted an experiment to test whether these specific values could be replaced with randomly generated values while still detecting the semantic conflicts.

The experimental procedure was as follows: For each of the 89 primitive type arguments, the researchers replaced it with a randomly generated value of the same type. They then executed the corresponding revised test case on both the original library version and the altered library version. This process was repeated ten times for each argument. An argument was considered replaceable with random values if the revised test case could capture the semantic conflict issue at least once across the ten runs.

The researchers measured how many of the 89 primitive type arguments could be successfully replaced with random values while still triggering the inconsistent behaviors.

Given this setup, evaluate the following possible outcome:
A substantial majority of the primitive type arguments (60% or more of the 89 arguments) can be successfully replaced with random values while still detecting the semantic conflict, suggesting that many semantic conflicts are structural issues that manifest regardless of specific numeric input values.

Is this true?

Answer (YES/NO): NO